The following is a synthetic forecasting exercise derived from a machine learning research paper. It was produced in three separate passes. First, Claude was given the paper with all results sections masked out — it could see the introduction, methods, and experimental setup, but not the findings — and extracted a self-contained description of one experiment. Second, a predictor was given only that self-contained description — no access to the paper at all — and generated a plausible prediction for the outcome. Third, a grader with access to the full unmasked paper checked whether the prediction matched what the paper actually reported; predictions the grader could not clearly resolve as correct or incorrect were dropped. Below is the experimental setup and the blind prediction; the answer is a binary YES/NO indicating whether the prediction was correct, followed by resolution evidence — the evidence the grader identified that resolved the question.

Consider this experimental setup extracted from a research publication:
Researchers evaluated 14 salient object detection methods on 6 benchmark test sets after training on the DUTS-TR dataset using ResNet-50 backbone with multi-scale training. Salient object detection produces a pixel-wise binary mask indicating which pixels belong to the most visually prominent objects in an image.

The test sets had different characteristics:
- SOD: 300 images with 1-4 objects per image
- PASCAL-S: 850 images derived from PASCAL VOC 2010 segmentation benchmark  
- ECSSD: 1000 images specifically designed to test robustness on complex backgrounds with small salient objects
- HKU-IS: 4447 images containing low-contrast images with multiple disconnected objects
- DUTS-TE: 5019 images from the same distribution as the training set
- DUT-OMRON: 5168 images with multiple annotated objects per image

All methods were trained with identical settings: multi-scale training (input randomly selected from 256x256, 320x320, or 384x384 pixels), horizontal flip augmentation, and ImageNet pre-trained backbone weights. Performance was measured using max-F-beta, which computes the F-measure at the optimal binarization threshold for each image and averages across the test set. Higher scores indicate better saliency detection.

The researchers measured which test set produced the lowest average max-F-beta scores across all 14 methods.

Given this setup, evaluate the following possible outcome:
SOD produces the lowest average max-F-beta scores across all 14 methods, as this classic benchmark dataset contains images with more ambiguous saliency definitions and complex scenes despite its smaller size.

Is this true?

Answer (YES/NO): NO